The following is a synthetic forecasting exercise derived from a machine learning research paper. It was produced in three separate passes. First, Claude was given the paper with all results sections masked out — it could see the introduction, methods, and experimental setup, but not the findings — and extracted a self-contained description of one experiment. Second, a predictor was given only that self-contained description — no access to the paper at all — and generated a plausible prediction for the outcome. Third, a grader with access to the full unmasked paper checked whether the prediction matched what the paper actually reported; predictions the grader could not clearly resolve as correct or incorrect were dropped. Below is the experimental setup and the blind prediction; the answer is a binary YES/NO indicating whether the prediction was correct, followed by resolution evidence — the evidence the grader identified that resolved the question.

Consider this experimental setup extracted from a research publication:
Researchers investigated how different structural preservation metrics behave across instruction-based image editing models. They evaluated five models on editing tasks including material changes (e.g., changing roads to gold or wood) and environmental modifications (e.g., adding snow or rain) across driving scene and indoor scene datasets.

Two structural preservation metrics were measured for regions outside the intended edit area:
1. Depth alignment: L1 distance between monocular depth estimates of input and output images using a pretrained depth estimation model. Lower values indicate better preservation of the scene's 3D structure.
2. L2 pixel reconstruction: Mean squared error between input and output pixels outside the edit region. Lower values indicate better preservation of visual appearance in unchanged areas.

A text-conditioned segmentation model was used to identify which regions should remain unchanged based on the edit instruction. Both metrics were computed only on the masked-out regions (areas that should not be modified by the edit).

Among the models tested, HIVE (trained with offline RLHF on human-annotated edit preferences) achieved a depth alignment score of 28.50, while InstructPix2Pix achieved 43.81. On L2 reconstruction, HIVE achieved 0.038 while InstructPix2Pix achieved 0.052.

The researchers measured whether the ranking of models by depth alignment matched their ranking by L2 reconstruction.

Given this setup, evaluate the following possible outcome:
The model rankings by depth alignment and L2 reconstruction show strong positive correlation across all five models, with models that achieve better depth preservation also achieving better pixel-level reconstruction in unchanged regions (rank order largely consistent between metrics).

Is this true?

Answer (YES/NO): YES